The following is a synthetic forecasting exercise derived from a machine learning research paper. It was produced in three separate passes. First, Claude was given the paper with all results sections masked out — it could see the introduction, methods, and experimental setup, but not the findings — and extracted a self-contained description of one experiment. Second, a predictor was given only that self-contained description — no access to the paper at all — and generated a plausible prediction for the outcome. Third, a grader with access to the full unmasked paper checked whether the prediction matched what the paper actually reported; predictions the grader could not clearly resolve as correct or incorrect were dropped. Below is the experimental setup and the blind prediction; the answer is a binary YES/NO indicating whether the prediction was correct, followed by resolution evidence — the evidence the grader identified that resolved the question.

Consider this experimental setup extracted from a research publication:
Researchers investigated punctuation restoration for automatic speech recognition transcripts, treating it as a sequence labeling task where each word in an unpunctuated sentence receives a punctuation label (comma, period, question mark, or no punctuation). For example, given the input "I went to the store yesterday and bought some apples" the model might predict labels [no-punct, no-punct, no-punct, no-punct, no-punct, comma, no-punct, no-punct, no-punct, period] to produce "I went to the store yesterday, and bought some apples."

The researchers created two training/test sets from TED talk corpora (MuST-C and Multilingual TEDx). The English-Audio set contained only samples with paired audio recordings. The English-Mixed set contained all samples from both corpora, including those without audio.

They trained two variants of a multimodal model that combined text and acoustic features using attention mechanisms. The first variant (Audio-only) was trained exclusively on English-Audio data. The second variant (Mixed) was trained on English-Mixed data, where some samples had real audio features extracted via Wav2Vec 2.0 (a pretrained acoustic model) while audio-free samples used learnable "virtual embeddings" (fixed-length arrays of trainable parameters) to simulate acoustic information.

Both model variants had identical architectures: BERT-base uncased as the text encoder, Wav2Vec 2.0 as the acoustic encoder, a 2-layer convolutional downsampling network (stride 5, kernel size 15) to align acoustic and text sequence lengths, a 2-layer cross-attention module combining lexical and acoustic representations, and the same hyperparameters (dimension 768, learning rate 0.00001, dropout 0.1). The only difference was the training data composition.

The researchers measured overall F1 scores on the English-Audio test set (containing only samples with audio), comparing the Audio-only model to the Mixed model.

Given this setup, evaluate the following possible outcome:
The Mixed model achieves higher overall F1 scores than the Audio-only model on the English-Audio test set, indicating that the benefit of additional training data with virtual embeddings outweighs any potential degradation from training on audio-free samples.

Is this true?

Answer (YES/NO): YES